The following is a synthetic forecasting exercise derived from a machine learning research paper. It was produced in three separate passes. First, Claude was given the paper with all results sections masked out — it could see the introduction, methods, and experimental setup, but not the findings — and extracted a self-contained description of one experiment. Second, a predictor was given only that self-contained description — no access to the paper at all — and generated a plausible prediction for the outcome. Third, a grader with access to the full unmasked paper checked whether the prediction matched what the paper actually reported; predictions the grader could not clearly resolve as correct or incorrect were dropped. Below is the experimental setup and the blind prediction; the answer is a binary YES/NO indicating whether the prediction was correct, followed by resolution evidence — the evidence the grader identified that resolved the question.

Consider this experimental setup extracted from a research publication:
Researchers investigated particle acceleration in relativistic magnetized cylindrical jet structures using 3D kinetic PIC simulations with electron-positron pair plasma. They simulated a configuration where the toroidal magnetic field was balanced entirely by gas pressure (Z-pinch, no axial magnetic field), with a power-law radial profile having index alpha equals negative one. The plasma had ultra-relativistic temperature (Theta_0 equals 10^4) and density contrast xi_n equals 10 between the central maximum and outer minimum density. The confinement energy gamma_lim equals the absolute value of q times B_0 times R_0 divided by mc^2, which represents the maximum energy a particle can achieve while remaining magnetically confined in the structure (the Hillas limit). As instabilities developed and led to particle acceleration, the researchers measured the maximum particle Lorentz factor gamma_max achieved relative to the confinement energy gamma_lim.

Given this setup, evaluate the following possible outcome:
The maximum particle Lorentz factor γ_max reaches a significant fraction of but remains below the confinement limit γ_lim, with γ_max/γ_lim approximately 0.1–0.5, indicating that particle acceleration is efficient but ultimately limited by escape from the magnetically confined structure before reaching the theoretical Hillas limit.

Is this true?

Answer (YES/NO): NO